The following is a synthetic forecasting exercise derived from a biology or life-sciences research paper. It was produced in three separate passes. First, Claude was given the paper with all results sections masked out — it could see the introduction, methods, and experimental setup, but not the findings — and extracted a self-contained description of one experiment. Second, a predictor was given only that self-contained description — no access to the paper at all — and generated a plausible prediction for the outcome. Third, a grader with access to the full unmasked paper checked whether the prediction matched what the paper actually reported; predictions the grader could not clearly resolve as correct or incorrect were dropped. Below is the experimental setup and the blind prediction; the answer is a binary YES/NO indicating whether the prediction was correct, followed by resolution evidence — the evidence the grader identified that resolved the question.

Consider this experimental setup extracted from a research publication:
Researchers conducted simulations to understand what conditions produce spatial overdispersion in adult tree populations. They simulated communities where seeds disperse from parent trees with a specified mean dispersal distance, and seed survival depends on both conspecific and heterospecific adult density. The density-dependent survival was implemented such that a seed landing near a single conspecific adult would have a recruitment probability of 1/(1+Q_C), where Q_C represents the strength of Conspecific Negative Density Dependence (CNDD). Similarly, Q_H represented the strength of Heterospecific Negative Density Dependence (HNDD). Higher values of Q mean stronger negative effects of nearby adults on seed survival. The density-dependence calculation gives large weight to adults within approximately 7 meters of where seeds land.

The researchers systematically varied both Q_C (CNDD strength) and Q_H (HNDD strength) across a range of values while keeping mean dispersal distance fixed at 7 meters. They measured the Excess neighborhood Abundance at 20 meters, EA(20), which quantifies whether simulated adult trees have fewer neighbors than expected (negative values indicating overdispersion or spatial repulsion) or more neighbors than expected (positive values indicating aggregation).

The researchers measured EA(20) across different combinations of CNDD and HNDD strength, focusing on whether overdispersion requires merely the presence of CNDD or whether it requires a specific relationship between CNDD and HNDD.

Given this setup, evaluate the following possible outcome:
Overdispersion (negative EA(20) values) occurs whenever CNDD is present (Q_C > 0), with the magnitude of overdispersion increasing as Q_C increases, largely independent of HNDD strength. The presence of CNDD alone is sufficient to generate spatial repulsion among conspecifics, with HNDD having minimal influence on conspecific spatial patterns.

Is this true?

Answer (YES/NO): NO